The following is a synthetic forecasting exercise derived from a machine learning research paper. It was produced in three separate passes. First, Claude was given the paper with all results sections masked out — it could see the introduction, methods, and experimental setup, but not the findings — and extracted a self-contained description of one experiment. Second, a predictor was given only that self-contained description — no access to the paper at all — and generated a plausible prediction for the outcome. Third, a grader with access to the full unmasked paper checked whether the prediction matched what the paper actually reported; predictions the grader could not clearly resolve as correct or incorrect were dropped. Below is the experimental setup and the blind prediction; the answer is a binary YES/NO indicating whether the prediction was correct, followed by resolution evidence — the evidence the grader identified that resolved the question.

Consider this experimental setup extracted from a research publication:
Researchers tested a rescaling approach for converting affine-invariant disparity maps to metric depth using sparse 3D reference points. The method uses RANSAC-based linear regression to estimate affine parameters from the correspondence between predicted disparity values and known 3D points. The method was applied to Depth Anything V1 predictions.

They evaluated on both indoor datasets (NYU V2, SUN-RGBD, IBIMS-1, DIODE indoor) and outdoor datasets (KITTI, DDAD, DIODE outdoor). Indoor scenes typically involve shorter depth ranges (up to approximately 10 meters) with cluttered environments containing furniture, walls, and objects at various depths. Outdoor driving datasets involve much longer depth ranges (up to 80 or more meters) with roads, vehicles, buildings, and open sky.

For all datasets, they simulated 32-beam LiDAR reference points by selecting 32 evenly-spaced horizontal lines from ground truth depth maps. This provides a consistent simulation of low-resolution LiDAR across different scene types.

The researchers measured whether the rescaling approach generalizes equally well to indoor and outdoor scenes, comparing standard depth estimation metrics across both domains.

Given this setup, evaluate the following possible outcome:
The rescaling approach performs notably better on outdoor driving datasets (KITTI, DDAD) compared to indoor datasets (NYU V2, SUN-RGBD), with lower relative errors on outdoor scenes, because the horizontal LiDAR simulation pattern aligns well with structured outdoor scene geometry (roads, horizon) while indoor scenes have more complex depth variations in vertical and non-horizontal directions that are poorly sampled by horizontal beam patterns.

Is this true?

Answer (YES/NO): NO